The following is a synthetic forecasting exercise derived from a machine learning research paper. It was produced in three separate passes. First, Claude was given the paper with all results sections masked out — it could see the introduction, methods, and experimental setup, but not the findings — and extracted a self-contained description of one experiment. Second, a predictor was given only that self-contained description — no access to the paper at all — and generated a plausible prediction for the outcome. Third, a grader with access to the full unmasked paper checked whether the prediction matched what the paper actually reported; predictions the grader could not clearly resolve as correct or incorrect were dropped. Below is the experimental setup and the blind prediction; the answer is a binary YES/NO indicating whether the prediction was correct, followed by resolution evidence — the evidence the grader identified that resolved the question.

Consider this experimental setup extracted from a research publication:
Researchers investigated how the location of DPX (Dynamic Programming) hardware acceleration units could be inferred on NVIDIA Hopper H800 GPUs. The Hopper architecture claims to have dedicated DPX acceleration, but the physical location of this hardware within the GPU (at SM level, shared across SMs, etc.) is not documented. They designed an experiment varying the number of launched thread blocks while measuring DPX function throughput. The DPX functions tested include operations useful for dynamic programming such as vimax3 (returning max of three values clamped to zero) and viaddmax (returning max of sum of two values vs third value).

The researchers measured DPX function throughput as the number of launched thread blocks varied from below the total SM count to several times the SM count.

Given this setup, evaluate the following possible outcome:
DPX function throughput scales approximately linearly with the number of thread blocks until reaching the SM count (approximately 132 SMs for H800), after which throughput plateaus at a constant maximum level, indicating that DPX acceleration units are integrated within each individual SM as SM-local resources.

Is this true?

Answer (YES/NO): NO